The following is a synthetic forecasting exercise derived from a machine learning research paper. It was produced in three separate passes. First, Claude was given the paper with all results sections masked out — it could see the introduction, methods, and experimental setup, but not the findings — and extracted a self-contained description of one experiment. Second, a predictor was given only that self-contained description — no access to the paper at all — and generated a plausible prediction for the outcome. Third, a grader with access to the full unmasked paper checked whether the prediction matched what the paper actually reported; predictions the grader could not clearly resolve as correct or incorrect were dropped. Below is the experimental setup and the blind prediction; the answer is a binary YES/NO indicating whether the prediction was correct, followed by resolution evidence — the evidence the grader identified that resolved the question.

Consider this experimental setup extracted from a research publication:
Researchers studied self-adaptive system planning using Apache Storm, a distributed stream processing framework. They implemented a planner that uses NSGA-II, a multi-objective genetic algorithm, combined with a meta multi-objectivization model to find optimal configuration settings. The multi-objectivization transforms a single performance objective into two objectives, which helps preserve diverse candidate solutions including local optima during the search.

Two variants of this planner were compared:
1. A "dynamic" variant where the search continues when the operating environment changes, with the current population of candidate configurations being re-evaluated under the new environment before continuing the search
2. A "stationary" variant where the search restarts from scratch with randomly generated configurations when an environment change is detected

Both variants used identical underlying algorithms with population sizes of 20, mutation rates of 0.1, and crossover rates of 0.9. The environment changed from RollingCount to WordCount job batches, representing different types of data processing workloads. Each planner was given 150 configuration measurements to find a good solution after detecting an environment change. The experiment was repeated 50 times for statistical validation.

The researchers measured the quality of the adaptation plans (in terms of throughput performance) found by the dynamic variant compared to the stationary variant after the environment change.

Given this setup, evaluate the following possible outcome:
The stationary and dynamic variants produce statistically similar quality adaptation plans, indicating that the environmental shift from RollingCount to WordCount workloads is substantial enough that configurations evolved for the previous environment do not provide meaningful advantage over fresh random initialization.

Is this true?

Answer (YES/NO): NO